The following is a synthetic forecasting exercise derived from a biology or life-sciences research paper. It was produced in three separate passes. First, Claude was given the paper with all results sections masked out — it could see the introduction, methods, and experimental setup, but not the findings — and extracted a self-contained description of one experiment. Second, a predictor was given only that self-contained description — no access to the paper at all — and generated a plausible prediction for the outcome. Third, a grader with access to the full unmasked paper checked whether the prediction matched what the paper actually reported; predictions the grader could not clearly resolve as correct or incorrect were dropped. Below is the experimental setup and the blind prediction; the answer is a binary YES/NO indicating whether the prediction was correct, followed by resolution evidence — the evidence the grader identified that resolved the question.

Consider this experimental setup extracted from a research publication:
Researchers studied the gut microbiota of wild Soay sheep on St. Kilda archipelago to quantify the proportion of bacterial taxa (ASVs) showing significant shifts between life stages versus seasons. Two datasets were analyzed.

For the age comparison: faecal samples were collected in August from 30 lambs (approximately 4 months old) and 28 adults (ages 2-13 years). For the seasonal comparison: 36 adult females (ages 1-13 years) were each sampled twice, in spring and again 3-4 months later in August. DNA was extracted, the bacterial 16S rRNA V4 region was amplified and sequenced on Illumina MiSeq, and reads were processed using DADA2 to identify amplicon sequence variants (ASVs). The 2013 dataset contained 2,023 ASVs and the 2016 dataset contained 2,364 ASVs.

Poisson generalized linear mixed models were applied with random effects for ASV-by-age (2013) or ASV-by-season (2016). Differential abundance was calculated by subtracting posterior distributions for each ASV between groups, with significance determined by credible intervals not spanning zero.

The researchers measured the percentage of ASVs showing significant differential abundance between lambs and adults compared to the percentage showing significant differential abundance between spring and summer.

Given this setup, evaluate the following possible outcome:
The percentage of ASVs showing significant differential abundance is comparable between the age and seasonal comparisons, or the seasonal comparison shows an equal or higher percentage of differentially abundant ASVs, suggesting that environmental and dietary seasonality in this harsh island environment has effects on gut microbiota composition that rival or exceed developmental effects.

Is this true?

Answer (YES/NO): NO